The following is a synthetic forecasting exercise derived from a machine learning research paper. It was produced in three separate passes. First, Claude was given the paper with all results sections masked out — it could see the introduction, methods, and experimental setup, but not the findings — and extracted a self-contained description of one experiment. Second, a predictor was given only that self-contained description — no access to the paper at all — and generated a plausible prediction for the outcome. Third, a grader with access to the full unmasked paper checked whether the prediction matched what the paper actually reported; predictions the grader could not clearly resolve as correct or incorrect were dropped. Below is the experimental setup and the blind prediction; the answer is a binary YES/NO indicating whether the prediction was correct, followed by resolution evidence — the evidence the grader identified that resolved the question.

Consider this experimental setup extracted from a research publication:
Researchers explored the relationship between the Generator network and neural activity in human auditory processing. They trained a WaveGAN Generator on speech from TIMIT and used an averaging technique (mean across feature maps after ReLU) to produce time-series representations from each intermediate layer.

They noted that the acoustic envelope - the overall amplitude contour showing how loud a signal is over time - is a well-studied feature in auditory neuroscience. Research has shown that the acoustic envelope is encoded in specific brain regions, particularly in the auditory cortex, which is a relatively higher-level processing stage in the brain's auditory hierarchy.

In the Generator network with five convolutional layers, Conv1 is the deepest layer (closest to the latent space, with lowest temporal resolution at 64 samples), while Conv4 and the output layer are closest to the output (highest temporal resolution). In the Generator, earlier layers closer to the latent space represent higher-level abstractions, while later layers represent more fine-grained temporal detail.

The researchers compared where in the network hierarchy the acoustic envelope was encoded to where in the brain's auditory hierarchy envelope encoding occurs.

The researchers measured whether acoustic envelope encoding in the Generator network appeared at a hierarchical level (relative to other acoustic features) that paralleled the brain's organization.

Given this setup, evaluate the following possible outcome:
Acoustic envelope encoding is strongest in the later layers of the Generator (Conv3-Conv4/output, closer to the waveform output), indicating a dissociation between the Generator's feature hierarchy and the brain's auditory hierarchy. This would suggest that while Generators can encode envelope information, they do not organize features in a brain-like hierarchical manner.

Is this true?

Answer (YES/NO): NO